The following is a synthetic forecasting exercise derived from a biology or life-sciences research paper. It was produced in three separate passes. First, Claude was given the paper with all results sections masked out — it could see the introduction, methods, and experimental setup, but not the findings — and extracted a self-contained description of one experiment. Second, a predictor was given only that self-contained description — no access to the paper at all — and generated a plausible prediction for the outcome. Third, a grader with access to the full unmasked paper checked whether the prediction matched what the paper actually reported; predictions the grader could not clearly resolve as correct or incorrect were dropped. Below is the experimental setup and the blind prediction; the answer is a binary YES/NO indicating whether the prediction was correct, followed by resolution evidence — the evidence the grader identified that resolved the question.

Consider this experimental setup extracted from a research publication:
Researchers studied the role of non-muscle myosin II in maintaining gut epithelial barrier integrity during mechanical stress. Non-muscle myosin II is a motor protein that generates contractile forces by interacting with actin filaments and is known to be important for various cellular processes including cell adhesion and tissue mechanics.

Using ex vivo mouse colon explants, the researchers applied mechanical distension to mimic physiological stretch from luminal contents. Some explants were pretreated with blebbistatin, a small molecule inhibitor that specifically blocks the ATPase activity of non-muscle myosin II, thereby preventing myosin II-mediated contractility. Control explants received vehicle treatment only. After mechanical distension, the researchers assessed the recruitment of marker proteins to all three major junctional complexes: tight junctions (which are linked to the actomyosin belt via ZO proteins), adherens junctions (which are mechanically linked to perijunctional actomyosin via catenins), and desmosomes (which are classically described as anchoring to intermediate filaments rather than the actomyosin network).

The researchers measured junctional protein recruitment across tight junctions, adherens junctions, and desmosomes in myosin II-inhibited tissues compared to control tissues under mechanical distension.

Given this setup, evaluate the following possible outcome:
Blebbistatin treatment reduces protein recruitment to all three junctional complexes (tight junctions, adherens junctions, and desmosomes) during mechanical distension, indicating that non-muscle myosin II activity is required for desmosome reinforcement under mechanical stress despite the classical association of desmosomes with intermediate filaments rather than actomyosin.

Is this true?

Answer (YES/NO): YES